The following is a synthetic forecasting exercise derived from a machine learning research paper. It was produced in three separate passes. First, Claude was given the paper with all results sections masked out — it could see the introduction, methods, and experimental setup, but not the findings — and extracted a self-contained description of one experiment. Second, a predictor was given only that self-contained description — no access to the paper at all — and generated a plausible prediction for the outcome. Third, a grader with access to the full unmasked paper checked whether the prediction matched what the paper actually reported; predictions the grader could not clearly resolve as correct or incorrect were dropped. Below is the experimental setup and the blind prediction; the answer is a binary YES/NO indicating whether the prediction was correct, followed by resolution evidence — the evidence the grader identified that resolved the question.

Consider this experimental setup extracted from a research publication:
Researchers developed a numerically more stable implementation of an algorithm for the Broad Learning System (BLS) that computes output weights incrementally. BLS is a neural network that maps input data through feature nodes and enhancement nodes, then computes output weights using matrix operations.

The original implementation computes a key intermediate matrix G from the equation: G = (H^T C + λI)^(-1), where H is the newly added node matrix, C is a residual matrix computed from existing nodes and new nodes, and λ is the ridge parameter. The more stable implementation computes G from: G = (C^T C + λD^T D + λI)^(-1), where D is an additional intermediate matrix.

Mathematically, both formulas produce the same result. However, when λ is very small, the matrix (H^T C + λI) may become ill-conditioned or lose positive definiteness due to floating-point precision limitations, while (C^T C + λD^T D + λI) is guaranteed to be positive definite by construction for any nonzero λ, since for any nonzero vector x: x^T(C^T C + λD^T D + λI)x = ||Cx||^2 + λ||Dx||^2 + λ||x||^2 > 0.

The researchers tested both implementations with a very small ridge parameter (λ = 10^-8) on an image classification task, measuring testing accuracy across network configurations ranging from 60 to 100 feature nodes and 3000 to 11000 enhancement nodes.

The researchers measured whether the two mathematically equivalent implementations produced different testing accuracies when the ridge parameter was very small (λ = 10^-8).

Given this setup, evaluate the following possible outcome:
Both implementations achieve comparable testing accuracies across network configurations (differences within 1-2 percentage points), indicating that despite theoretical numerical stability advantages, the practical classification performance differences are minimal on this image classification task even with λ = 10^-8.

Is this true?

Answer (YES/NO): YES